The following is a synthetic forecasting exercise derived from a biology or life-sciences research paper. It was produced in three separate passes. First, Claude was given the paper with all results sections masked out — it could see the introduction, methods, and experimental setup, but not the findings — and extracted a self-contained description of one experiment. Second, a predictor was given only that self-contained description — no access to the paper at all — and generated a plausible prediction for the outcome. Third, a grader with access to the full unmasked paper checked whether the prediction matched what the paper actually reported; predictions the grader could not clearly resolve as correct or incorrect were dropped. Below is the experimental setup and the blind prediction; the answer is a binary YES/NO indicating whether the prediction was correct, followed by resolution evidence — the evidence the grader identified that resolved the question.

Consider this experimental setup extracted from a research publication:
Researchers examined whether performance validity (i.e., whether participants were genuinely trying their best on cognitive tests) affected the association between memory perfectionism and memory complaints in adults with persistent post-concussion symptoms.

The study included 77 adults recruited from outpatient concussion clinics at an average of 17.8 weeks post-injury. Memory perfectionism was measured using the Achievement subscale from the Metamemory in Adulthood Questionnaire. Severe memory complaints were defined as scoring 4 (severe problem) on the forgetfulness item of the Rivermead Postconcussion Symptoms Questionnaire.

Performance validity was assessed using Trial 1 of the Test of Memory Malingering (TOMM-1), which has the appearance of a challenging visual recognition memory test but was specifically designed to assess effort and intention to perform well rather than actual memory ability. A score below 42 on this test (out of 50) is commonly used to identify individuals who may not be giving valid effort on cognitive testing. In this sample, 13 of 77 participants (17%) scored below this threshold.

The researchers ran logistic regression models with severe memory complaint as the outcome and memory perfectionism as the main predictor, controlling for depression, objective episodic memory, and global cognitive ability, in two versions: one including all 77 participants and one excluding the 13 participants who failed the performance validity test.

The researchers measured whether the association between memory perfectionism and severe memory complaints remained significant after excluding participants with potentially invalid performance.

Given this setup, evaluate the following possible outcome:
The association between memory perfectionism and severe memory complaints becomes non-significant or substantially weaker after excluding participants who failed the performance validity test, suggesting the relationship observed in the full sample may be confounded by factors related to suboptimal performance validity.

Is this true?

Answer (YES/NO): NO